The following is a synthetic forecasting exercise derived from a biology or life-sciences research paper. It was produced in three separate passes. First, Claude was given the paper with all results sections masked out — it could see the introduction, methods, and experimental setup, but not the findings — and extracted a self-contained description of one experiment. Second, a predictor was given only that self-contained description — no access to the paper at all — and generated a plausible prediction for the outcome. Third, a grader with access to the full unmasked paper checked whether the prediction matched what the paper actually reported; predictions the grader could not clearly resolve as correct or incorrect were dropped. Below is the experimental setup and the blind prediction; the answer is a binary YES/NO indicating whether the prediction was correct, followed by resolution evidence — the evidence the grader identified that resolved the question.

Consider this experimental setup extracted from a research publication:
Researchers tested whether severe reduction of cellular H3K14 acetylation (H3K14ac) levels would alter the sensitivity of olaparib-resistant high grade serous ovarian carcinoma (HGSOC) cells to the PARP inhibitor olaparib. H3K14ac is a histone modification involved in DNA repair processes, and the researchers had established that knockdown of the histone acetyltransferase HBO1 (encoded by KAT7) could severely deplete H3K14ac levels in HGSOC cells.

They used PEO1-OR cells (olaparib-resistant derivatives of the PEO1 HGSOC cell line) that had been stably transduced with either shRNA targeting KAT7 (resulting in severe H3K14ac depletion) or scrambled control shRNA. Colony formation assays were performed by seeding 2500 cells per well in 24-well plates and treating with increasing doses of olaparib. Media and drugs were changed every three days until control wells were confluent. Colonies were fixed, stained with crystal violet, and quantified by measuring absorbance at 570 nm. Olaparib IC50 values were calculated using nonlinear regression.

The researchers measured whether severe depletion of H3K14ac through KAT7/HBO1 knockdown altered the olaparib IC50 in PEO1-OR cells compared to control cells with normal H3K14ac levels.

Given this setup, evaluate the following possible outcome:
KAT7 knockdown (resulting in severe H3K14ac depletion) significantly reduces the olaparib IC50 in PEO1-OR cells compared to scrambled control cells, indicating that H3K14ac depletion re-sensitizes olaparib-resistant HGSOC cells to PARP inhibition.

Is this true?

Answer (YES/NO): NO